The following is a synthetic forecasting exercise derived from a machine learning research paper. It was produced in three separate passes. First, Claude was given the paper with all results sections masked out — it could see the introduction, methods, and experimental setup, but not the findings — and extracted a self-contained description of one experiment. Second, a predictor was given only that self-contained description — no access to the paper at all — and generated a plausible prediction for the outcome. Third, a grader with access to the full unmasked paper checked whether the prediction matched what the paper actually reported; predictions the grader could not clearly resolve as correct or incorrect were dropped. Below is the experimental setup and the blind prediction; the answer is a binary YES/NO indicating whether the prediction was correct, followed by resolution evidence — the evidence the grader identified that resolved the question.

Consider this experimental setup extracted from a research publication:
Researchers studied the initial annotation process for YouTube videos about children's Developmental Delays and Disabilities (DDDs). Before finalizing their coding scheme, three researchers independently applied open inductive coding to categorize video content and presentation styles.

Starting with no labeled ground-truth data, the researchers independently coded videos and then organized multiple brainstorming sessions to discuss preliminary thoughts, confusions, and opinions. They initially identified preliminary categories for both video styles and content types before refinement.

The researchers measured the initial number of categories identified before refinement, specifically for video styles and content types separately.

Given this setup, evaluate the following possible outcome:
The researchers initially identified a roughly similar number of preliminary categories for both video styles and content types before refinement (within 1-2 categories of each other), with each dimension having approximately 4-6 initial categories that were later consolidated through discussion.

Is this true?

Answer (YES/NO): NO